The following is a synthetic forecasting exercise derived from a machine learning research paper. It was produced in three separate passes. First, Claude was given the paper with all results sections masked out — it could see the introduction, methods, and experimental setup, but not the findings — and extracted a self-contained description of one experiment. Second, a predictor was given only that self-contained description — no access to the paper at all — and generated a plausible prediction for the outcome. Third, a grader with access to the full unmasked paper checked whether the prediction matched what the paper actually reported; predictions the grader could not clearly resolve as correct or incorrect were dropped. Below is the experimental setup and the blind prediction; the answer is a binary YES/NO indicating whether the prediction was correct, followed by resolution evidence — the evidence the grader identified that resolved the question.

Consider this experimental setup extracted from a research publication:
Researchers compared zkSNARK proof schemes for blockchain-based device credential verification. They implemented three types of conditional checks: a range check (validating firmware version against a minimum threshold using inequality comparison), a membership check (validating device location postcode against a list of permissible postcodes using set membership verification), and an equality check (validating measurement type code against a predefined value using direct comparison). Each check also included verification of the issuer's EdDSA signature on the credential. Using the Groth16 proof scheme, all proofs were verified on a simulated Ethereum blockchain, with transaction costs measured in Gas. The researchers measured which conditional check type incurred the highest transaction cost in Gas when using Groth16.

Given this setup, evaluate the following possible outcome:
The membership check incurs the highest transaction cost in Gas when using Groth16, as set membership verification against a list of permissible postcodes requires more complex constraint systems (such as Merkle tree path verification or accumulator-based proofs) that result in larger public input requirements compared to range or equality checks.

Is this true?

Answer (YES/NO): YES